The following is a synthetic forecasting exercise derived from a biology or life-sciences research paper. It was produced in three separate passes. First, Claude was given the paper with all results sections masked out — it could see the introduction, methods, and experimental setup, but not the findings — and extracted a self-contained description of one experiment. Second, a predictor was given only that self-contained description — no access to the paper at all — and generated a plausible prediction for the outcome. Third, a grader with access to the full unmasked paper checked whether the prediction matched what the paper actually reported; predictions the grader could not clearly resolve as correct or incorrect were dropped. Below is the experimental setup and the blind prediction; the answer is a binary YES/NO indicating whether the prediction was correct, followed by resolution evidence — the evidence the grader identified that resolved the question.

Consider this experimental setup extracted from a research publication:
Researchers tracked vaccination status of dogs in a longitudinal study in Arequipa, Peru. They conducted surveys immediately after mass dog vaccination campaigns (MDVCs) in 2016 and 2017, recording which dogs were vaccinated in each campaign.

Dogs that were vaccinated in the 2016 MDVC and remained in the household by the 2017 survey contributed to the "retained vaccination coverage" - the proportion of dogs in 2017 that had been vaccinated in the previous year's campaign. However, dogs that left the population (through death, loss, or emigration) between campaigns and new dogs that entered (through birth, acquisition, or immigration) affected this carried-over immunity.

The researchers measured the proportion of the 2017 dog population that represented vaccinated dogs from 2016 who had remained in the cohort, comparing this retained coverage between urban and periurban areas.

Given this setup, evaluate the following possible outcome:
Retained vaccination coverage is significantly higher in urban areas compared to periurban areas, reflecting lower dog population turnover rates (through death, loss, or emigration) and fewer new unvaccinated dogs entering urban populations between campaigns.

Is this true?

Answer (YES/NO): YES